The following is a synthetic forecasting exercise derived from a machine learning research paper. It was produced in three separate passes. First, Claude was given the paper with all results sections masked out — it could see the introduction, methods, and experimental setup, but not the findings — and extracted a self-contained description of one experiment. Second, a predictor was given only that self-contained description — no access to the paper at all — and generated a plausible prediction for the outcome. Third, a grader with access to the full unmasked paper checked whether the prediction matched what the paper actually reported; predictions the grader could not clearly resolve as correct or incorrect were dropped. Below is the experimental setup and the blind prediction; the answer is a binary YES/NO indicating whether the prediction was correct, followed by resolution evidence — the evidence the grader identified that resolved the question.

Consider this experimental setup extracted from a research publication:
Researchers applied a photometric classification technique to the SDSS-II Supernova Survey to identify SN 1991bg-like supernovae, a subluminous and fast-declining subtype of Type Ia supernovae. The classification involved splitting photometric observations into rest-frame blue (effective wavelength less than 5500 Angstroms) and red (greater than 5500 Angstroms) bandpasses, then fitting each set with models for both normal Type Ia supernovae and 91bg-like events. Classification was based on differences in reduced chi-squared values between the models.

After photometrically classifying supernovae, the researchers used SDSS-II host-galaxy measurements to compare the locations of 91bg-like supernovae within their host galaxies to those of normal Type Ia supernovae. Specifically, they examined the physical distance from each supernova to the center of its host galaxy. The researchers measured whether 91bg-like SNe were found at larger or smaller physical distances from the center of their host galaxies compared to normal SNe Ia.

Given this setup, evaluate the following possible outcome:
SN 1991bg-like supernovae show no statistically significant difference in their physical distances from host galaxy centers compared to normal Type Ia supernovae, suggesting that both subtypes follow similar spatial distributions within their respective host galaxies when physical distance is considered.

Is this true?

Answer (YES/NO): NO